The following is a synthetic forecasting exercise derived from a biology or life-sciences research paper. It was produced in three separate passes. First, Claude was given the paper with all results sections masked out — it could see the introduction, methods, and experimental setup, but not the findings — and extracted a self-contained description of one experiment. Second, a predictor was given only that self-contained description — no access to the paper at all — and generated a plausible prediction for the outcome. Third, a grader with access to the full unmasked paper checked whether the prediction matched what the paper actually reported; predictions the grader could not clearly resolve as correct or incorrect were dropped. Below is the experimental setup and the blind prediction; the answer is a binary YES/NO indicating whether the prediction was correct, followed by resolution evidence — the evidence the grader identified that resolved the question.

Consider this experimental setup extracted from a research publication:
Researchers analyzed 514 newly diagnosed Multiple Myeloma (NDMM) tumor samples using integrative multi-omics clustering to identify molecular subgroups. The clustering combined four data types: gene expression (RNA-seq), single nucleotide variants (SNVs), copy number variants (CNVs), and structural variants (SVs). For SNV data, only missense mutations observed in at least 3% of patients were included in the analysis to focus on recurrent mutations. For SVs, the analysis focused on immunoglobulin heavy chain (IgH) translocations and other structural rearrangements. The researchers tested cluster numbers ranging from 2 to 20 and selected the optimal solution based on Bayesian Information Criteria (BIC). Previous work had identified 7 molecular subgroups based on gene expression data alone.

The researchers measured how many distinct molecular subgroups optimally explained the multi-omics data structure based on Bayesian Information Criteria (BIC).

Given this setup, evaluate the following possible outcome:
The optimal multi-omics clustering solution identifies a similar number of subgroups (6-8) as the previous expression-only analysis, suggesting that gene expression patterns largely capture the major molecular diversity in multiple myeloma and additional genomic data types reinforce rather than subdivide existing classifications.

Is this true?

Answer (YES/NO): NO